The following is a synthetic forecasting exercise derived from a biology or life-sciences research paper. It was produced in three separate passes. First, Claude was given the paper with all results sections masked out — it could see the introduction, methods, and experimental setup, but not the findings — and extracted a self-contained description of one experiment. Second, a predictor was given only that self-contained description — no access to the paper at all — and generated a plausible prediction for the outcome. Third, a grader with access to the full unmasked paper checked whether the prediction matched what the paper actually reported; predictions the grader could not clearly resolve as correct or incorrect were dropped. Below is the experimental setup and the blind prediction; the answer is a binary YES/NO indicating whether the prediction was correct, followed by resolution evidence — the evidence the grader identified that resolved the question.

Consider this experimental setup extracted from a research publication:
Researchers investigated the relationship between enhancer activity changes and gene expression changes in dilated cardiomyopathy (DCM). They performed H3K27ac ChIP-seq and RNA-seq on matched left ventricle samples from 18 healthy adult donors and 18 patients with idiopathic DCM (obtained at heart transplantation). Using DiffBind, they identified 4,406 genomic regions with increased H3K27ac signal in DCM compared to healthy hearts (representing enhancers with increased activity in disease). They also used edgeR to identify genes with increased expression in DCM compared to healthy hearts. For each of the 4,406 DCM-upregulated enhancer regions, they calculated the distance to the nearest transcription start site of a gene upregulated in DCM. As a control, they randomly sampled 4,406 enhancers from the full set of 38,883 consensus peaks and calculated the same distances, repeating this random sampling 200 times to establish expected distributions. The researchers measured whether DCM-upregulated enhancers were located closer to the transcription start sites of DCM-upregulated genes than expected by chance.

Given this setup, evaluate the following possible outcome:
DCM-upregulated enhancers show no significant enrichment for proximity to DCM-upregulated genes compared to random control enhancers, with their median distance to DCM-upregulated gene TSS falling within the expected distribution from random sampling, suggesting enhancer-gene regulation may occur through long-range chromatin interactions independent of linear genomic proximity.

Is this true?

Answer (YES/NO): NO